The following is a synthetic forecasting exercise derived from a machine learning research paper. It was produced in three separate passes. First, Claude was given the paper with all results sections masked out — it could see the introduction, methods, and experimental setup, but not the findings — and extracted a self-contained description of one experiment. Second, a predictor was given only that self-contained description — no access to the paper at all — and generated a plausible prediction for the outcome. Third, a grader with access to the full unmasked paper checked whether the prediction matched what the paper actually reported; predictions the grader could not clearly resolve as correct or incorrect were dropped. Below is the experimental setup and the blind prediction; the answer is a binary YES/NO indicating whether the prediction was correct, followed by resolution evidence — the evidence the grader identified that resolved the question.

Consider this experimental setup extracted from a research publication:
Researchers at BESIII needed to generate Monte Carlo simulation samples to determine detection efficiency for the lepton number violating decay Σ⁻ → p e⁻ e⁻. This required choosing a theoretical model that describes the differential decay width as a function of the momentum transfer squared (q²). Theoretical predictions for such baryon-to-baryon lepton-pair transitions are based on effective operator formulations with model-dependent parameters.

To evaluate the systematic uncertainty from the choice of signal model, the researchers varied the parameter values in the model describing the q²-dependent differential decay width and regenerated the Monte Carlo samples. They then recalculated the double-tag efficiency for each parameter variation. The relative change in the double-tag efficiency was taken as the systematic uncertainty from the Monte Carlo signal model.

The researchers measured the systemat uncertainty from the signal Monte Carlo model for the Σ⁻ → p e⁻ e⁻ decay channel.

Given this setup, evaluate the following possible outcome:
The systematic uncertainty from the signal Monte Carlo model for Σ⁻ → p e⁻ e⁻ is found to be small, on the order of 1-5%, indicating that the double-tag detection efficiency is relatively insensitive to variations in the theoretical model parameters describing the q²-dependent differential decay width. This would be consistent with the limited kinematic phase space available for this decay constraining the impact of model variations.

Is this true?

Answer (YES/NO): YES